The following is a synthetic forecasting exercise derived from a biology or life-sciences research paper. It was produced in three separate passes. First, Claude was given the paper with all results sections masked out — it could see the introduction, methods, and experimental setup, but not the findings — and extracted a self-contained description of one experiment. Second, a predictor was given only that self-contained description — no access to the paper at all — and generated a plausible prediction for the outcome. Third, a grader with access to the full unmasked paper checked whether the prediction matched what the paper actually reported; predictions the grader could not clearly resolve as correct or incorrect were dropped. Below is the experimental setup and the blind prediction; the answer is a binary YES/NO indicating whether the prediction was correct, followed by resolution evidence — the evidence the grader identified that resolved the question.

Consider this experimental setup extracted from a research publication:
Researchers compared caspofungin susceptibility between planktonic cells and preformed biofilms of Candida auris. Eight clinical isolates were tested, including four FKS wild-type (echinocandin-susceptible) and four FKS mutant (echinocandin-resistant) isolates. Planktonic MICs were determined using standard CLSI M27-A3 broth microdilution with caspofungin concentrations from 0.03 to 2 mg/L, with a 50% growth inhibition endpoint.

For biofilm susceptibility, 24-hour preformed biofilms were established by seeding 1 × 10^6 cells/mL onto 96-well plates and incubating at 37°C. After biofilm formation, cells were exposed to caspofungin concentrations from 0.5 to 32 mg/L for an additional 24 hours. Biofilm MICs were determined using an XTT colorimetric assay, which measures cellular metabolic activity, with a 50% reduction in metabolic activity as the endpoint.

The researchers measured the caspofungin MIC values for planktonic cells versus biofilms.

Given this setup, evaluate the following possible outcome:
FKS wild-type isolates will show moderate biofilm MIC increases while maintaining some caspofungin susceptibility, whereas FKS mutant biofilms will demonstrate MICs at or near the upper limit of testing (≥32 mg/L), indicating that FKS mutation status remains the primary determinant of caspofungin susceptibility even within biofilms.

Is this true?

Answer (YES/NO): NO